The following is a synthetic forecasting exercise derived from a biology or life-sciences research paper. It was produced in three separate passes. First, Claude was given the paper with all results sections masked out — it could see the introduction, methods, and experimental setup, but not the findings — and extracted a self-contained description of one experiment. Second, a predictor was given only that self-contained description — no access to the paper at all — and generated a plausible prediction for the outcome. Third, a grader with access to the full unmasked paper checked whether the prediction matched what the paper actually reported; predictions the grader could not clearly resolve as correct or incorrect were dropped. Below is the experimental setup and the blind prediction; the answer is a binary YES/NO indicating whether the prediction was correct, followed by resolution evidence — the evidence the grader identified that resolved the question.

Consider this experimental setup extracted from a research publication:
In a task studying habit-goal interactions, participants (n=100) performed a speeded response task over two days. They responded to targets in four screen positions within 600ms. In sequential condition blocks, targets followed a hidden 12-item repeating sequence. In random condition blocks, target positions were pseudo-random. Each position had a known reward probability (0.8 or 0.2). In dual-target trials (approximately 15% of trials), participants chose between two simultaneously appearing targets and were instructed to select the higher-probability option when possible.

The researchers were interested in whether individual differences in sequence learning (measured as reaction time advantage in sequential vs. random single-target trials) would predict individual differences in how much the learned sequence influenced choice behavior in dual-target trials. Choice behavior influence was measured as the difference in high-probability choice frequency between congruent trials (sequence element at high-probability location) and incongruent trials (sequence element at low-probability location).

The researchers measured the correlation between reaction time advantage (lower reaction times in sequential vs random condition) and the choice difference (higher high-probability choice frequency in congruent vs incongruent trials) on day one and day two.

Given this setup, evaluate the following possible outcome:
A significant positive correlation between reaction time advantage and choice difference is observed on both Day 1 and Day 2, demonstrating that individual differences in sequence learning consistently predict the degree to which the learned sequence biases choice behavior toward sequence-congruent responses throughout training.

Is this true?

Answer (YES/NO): YES